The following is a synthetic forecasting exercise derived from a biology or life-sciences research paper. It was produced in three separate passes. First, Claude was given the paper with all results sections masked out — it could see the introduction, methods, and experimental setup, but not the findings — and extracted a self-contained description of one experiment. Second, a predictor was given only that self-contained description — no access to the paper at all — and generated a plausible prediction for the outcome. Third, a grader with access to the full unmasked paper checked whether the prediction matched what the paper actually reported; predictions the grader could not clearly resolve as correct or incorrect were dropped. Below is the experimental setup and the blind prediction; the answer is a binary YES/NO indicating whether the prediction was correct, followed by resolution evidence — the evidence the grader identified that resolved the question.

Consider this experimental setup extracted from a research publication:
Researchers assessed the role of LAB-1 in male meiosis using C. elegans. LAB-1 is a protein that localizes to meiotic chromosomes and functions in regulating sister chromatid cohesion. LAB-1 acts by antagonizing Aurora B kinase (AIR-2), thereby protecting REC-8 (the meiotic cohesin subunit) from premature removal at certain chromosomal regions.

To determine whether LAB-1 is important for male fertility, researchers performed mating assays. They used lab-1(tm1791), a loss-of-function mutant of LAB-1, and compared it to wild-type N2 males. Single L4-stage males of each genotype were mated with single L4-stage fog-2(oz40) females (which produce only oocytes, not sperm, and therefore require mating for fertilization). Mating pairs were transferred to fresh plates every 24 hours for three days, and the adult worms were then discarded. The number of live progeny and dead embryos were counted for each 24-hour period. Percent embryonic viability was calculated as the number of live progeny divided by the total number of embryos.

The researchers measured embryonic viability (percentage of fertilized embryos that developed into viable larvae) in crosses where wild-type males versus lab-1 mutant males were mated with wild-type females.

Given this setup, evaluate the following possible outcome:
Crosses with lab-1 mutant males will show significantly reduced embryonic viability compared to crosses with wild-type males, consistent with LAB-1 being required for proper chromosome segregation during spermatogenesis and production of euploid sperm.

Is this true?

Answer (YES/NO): NO